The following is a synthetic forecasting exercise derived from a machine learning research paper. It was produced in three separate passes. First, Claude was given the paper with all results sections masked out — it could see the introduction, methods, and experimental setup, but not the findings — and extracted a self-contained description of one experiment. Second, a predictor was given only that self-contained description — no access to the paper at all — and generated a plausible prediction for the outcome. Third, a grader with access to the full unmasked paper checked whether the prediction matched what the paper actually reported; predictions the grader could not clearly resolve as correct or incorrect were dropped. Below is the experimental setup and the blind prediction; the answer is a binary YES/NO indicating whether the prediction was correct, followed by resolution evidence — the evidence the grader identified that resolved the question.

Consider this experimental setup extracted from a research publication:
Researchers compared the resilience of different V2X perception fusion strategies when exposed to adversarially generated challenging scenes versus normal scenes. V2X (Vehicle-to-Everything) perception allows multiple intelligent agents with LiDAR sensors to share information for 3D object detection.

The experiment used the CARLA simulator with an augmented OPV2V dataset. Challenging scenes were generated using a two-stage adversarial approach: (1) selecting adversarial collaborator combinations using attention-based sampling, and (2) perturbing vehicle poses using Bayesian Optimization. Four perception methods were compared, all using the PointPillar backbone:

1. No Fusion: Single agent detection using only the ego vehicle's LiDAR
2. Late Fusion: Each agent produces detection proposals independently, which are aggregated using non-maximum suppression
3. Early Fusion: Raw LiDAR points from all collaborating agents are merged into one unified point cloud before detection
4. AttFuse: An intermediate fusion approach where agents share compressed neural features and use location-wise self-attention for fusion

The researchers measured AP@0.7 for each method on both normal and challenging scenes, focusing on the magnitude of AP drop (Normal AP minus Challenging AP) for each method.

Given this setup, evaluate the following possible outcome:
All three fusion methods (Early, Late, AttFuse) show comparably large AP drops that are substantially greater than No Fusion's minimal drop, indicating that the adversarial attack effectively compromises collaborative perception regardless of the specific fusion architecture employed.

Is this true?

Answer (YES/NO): NO